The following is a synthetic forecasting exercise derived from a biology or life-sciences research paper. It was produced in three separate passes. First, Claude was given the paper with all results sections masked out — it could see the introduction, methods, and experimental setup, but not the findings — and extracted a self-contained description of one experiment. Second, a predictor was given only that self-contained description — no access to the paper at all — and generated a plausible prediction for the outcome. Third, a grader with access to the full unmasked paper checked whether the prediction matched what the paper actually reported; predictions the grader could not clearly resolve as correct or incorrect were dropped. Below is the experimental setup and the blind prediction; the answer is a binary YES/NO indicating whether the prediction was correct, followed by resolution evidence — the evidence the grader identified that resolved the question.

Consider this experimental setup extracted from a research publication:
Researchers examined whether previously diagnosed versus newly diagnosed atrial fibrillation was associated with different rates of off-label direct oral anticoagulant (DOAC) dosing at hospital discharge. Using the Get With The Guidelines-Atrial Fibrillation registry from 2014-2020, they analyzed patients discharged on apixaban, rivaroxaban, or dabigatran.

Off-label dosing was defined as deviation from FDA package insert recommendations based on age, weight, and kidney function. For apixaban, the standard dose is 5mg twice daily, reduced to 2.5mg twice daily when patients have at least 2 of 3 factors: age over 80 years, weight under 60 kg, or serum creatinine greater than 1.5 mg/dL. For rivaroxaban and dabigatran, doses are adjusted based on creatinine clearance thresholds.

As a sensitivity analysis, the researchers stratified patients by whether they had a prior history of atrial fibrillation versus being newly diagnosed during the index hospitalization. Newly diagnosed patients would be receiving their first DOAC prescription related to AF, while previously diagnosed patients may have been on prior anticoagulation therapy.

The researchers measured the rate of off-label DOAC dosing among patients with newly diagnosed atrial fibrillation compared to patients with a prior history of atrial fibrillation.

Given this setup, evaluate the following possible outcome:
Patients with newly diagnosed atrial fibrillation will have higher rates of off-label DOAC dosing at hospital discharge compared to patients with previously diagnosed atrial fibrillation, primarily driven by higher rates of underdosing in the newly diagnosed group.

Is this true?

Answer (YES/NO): NO